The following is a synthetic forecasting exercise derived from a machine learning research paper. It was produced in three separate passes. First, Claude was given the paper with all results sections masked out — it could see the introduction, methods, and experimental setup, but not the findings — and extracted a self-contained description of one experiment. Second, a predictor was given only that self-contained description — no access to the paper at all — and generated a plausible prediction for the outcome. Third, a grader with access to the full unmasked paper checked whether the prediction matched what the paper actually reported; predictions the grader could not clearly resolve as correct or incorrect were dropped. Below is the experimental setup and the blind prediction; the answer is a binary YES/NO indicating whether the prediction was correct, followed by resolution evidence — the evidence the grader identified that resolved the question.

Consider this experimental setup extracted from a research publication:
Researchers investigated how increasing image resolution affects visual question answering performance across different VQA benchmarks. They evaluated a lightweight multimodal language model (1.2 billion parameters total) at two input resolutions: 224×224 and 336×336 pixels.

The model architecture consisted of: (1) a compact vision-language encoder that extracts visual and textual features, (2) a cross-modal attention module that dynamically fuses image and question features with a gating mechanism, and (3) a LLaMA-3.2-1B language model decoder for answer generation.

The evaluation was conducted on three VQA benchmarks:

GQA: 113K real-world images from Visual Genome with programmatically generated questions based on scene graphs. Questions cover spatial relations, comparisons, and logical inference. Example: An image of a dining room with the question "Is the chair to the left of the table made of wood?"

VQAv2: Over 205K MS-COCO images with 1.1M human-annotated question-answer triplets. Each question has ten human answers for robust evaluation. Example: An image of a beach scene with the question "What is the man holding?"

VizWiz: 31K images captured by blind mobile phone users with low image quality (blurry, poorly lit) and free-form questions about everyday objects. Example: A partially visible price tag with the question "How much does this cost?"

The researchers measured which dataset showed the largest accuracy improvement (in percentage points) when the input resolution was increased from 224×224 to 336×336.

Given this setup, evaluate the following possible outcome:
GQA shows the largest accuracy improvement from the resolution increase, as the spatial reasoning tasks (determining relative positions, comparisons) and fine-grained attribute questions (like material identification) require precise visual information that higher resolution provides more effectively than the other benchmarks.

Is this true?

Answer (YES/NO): NO